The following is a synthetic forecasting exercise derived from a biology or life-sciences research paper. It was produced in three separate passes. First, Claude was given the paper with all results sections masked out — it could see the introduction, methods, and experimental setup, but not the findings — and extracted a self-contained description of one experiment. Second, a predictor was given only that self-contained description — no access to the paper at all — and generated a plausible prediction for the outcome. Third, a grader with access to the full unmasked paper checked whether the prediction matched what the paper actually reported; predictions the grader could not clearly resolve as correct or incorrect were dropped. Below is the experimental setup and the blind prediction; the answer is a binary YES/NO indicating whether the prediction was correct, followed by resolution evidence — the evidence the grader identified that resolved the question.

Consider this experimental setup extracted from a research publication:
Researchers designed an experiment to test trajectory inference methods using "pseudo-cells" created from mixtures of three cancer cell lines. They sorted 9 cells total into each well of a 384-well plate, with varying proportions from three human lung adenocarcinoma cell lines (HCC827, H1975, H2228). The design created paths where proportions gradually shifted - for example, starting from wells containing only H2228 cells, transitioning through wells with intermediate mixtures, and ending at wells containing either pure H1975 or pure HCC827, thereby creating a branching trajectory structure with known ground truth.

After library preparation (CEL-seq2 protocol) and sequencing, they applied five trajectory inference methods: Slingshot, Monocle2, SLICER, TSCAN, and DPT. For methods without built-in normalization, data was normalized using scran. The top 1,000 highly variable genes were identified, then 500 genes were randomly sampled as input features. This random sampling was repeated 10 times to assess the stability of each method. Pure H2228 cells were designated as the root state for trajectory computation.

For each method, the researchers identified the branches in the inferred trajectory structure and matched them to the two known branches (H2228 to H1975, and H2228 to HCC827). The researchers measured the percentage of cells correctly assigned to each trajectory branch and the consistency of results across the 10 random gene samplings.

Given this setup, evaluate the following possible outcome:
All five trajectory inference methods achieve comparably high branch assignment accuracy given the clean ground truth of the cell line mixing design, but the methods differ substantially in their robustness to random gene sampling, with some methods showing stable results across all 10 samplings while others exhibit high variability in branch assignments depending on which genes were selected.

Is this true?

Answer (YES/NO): NO